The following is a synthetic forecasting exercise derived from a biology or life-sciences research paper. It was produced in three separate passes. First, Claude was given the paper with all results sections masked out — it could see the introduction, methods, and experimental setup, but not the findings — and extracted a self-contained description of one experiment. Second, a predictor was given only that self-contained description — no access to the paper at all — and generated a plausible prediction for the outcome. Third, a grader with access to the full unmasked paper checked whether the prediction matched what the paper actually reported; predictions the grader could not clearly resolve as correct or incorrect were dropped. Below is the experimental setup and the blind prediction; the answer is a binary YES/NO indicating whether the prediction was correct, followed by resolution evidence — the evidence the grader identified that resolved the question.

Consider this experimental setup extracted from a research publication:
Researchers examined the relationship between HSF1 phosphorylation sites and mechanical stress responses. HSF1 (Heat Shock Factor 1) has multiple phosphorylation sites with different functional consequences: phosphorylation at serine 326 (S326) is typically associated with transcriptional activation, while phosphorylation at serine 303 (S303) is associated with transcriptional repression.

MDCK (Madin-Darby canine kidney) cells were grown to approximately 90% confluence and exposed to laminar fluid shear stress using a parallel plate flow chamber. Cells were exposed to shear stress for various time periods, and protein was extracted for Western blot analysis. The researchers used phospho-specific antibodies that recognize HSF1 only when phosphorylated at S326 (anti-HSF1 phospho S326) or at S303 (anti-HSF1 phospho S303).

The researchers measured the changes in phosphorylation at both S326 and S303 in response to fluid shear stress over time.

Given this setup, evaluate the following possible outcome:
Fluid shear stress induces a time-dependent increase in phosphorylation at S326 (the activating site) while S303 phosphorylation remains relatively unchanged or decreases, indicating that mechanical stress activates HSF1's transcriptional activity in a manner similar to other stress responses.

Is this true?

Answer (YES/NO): YES